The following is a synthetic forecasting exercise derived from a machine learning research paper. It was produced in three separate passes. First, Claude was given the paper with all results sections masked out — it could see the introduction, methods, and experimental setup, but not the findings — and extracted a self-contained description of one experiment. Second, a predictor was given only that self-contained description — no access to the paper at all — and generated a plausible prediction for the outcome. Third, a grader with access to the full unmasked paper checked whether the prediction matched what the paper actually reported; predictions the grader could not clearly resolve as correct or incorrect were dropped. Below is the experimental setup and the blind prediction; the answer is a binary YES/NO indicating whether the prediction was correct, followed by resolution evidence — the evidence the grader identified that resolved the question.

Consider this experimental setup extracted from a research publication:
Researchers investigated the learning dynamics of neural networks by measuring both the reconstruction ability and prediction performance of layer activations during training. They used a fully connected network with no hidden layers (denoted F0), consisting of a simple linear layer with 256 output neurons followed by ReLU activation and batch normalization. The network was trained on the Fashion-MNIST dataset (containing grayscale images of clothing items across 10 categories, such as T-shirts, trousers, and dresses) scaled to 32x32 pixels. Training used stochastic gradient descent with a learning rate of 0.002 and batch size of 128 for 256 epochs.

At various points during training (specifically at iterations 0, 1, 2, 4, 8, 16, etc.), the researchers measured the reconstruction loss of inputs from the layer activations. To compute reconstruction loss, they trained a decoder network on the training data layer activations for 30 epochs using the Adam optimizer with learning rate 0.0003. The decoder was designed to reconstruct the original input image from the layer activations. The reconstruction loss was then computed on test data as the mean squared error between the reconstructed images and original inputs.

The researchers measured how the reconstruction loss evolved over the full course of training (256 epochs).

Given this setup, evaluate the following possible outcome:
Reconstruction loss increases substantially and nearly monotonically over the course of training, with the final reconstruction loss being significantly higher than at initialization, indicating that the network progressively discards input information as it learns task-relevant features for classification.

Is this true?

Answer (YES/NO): NO